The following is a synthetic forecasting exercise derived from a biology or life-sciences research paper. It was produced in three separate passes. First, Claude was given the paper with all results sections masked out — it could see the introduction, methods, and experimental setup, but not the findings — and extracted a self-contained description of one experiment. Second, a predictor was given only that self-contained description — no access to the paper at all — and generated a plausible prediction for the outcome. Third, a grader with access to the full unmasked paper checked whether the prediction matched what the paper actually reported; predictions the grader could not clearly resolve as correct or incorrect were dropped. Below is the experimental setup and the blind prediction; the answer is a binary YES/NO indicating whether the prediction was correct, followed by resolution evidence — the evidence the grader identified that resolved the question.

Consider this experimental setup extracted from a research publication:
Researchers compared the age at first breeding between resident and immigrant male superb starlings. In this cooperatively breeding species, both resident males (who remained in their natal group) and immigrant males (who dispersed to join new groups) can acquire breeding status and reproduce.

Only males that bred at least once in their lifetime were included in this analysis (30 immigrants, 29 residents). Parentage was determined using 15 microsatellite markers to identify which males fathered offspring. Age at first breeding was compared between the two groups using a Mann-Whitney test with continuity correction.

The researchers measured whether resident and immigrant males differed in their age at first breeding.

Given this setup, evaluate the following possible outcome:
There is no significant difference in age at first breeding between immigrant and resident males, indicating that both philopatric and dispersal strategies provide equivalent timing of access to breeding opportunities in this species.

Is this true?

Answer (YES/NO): NO